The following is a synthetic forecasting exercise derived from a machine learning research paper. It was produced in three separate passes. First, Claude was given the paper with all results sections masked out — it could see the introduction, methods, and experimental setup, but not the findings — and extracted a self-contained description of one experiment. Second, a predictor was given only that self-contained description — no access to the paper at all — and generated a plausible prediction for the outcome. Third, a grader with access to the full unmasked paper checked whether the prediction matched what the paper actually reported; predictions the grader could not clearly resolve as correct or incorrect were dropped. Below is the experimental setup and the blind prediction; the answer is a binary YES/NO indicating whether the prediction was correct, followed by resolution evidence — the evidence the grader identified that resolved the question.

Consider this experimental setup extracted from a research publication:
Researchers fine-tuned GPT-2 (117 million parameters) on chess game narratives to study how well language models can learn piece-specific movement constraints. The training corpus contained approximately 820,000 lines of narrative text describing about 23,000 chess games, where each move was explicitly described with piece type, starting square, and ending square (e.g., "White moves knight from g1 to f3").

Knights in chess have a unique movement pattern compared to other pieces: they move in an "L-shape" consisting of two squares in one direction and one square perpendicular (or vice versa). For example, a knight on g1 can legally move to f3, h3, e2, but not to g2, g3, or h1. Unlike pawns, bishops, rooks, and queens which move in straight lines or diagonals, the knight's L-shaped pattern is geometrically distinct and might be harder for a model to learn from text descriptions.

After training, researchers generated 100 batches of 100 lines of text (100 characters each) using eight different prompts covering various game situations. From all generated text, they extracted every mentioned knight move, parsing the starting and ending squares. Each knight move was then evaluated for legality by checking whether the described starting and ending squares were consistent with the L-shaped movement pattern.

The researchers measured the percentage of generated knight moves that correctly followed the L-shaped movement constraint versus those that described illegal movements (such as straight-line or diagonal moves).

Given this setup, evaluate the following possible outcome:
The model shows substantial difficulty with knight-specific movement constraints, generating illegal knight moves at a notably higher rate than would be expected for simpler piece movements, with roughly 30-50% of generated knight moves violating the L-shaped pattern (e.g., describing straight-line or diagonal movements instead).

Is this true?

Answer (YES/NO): NO